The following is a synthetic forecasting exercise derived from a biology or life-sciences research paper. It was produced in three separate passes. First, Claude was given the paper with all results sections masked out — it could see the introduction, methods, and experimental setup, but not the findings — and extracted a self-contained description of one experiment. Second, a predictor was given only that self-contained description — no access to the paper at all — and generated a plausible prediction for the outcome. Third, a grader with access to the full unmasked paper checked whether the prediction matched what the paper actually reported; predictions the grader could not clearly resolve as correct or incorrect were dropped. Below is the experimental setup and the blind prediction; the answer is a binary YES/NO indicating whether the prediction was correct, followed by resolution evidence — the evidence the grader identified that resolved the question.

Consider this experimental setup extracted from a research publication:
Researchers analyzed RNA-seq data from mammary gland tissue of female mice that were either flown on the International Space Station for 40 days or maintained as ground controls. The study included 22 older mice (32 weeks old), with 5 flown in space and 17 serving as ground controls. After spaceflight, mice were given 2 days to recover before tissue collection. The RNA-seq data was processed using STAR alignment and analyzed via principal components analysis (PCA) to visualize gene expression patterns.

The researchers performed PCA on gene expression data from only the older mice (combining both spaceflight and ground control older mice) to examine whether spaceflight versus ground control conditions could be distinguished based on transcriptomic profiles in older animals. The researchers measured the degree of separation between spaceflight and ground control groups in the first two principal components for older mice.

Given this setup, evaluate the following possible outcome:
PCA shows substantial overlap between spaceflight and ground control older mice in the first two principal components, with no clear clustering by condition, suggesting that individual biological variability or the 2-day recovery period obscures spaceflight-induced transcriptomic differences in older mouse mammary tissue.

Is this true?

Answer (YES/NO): NO